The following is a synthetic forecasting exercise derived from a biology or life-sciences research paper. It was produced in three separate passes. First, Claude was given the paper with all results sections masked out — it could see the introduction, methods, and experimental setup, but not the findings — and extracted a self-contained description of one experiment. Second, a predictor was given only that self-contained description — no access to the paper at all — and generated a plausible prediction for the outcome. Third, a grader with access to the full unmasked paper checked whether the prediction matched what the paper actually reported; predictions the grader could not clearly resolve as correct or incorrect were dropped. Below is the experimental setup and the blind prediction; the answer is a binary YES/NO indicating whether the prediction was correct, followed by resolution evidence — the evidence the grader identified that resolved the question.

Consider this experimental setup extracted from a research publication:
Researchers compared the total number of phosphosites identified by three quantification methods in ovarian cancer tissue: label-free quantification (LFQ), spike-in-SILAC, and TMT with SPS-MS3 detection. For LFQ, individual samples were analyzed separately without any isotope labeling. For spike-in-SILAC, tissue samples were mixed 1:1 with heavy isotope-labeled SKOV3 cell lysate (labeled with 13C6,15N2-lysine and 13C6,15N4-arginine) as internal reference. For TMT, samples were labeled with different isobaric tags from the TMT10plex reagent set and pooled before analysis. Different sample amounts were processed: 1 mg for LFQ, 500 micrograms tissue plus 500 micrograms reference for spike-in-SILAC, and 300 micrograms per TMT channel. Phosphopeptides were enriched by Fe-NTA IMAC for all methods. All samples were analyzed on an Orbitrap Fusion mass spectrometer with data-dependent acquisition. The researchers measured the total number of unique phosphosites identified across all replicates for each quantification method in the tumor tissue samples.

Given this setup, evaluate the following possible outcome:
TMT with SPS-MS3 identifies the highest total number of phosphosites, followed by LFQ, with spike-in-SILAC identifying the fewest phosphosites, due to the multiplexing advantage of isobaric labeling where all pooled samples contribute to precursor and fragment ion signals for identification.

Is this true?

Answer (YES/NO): NO